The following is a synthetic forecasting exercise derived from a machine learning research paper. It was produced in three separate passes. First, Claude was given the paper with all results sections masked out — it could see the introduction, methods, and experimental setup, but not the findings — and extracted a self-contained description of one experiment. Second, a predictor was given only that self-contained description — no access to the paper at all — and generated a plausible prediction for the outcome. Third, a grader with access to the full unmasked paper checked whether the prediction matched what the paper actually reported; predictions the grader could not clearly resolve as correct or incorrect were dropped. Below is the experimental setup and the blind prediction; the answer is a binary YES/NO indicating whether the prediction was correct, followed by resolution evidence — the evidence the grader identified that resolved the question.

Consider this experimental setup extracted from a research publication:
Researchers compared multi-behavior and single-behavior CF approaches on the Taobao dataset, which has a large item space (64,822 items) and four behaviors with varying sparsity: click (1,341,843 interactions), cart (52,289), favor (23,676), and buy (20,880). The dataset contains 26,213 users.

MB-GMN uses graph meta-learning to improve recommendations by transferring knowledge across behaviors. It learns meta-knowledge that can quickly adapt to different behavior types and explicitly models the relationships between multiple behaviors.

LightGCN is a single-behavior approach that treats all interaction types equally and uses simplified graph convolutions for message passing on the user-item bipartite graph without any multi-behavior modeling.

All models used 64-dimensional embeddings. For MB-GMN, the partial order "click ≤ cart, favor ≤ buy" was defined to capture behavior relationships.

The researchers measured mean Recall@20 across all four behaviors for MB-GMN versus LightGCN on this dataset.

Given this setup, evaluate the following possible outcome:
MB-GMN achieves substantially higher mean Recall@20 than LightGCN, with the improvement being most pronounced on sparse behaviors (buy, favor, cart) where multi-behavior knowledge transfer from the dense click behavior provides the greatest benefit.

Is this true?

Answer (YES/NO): NO